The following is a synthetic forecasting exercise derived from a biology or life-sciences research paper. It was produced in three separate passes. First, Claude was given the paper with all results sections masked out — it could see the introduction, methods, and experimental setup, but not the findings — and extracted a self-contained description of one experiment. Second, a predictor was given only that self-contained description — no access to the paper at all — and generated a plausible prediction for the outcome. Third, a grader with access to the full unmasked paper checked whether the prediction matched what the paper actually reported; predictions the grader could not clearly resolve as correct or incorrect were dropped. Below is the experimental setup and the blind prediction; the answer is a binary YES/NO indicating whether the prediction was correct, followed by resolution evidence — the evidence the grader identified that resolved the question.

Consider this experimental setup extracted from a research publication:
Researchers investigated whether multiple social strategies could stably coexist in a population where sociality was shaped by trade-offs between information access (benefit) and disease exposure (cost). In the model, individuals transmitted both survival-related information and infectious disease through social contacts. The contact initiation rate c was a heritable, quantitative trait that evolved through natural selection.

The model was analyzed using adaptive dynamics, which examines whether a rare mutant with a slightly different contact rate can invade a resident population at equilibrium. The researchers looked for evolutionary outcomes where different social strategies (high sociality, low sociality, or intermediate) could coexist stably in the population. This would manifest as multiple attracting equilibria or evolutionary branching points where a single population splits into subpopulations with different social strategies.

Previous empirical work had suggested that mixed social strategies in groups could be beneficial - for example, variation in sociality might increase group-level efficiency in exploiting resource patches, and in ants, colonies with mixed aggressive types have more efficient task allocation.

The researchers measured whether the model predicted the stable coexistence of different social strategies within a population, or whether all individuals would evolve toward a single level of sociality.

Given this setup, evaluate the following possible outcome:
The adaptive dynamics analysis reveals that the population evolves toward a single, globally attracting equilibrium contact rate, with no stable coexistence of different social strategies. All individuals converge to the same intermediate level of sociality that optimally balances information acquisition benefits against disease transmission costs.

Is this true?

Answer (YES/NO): NO